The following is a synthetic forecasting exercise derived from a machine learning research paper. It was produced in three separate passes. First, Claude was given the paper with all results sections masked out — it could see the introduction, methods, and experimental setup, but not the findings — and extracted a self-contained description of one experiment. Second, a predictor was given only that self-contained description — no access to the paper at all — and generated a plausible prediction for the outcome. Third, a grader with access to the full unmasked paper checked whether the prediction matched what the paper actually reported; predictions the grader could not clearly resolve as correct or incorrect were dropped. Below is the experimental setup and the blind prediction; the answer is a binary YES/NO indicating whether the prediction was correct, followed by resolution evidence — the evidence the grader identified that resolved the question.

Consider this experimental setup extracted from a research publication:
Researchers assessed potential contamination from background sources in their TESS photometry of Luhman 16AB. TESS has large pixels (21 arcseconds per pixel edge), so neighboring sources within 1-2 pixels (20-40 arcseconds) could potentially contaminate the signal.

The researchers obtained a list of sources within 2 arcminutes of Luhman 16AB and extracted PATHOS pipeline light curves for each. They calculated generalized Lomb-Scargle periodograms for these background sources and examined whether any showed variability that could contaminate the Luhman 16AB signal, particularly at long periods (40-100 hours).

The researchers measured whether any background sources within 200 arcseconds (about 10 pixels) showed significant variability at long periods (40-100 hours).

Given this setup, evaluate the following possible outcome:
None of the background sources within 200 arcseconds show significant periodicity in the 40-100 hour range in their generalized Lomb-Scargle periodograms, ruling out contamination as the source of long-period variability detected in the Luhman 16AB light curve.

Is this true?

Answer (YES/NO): YES